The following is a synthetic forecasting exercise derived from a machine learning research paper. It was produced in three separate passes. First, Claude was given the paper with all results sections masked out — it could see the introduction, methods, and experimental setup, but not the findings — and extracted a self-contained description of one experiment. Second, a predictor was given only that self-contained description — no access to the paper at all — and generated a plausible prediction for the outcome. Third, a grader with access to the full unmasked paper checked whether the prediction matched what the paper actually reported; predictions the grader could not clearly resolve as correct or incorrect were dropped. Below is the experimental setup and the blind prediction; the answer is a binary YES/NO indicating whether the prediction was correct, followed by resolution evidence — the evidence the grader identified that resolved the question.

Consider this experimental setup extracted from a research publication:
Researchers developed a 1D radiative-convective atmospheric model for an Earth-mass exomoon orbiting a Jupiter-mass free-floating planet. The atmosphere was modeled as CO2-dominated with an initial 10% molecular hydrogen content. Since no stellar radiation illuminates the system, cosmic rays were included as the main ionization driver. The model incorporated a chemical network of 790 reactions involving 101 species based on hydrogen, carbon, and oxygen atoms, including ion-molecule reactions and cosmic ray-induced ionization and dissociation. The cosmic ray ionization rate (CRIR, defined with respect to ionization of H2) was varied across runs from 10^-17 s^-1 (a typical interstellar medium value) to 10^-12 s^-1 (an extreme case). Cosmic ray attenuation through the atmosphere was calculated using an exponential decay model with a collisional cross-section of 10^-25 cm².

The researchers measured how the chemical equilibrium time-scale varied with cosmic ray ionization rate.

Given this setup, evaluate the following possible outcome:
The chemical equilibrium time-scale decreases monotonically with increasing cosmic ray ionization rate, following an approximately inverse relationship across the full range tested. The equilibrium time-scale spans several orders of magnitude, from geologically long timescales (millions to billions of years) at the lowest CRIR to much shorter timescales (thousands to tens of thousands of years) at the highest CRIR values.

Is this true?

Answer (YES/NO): NO